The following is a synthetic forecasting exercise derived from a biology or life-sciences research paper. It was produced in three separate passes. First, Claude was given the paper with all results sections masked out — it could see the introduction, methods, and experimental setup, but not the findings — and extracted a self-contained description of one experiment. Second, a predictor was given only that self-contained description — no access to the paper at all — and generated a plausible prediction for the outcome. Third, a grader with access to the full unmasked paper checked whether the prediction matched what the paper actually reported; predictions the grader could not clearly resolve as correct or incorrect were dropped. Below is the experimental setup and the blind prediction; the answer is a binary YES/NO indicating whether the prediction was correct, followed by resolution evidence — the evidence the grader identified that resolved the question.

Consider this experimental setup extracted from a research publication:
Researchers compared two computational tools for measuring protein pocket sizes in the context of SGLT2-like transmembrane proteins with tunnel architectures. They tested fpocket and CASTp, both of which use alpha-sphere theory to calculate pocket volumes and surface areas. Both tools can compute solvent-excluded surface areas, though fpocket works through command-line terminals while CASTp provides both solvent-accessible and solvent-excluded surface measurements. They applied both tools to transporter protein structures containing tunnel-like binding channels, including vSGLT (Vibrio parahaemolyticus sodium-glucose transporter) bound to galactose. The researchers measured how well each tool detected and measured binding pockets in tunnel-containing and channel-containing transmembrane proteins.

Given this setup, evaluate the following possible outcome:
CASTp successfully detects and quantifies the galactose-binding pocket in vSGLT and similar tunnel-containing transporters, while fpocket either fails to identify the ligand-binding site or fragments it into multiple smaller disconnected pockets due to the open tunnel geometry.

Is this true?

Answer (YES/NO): NO